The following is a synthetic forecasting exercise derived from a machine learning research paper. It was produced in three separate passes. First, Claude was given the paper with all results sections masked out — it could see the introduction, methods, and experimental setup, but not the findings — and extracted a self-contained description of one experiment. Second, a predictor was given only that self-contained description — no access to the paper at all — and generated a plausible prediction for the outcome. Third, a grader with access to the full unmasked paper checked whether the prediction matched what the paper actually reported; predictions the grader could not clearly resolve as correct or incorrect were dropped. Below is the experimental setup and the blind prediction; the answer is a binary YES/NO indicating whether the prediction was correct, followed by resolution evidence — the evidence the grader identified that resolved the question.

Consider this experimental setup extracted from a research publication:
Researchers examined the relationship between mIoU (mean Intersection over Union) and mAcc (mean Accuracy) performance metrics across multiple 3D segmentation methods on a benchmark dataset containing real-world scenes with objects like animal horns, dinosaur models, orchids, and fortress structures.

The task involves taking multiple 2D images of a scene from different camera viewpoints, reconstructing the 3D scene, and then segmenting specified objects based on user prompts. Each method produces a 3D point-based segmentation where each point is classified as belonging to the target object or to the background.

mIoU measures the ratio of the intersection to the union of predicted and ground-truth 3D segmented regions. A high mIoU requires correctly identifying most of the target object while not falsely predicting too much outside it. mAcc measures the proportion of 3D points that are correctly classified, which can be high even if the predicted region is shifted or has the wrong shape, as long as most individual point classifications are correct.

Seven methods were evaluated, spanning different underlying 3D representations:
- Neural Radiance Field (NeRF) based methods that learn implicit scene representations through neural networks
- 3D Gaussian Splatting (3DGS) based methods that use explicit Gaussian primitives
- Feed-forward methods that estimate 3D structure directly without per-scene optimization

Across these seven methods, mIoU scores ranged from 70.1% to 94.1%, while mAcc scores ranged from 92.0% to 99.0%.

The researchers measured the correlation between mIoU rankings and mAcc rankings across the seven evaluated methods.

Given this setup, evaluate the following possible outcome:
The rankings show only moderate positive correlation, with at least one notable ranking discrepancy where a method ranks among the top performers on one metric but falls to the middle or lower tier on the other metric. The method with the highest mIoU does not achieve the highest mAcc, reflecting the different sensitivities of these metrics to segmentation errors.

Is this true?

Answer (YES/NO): NO